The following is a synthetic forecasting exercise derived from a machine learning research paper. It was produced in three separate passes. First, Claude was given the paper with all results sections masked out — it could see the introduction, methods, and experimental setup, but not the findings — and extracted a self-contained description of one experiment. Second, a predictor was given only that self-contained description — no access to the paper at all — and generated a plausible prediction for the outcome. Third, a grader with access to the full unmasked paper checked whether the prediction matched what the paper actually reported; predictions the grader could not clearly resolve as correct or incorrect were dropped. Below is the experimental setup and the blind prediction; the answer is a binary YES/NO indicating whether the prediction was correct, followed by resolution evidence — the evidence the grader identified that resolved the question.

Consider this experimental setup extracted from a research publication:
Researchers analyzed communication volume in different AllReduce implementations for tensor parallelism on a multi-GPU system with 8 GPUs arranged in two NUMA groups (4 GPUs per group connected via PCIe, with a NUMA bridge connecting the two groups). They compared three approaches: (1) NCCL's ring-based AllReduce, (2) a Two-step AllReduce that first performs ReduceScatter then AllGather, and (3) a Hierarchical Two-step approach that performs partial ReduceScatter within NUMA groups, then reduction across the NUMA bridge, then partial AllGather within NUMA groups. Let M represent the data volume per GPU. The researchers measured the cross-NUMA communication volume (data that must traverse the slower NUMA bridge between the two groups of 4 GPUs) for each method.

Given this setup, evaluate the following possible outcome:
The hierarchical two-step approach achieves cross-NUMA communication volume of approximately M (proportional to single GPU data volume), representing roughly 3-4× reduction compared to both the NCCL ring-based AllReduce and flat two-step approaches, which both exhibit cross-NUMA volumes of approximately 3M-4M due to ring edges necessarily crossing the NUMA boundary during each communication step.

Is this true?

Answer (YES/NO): NO